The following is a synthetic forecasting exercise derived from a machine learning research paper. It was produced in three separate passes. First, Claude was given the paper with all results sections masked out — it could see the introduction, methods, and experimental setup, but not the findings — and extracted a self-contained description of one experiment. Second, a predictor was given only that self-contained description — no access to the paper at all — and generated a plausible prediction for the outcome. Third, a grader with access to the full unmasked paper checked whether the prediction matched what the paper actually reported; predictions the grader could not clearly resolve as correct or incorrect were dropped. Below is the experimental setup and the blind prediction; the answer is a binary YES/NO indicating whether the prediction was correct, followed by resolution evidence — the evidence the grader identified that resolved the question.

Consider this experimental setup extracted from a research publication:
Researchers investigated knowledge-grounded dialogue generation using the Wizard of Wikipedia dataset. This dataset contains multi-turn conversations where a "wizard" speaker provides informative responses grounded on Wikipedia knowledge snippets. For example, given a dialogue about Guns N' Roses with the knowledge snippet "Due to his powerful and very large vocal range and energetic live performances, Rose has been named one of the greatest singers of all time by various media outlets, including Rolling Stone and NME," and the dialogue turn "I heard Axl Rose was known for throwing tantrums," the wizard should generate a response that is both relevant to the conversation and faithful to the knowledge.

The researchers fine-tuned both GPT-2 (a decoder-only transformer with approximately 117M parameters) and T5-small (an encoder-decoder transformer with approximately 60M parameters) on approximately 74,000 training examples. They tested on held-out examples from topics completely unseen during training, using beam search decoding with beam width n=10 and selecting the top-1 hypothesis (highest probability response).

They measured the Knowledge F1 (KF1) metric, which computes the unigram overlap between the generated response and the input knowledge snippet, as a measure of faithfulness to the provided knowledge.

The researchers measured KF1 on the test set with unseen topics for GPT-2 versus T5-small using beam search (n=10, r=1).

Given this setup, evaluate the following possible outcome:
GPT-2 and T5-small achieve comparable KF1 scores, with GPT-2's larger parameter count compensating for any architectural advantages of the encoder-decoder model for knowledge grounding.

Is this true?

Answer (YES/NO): NO